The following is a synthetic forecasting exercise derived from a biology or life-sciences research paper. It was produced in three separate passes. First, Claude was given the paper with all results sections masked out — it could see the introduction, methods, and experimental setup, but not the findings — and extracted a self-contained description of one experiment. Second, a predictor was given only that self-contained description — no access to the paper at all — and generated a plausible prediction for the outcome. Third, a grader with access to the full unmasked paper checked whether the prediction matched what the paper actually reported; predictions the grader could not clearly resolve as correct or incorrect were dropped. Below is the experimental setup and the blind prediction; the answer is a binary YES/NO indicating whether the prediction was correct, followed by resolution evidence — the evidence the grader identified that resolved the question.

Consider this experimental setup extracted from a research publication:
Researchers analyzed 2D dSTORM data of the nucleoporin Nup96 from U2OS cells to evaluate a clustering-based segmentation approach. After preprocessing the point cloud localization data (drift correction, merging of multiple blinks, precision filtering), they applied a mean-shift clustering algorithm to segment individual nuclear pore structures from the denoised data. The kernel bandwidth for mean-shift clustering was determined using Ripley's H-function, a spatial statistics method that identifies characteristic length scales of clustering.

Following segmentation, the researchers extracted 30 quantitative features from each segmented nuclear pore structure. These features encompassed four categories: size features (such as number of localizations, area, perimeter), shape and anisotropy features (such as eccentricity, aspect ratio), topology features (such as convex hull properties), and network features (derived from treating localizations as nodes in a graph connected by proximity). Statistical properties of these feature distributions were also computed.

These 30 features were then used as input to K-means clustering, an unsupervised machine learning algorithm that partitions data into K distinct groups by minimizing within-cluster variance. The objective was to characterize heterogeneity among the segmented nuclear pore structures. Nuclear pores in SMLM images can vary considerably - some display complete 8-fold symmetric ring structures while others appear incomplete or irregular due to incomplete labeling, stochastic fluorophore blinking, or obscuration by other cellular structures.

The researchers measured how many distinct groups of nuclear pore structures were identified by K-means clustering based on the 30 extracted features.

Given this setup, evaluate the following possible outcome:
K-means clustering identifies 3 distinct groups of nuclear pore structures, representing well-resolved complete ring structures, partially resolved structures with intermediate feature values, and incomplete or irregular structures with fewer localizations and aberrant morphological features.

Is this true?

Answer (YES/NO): NO